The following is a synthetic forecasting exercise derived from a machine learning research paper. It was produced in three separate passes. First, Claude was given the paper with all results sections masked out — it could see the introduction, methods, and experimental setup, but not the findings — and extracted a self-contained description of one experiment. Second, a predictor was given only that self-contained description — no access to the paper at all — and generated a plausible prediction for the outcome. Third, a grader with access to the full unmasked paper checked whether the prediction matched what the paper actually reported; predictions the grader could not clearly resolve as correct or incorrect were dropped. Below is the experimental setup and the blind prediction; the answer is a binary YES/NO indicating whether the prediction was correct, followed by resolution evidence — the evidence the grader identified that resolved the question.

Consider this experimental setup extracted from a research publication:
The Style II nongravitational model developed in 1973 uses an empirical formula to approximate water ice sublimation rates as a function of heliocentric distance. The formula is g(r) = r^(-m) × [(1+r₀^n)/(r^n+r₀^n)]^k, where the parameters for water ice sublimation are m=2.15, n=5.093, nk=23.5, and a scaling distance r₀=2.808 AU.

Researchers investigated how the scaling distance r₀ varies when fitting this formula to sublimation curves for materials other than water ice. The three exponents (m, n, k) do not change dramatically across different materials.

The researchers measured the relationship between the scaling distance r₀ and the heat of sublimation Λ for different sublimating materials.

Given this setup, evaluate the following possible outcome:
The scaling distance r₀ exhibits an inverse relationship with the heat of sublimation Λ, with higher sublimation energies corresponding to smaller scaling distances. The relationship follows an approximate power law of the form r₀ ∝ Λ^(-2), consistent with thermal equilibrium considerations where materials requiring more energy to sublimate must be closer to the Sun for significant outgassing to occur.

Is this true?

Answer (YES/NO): YES